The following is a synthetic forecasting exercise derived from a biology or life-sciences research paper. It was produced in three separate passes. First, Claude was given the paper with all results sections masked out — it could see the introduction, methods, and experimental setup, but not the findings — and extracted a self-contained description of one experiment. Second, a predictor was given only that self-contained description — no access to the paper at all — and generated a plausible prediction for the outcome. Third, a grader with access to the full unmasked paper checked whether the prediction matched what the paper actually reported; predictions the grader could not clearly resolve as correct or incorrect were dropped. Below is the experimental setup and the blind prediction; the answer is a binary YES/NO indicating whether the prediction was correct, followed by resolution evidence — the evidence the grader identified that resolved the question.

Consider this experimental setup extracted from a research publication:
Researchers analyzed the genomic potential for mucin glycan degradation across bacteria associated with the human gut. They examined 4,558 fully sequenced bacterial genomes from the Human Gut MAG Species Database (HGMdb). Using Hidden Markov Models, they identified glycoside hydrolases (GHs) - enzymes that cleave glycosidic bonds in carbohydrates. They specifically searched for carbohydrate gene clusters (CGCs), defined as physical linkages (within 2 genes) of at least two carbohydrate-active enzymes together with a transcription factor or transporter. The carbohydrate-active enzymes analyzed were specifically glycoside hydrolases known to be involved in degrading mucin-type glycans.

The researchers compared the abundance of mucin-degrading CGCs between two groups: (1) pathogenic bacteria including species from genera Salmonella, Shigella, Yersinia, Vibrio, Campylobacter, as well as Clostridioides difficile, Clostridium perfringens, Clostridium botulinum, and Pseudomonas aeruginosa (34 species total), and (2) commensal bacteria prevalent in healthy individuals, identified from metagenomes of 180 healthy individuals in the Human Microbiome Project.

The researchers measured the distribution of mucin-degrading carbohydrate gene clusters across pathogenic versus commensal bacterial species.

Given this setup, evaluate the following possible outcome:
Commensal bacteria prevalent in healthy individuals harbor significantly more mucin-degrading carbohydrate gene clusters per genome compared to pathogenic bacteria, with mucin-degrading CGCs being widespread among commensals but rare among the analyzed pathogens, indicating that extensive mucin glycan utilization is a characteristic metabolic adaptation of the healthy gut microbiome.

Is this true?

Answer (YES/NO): YES